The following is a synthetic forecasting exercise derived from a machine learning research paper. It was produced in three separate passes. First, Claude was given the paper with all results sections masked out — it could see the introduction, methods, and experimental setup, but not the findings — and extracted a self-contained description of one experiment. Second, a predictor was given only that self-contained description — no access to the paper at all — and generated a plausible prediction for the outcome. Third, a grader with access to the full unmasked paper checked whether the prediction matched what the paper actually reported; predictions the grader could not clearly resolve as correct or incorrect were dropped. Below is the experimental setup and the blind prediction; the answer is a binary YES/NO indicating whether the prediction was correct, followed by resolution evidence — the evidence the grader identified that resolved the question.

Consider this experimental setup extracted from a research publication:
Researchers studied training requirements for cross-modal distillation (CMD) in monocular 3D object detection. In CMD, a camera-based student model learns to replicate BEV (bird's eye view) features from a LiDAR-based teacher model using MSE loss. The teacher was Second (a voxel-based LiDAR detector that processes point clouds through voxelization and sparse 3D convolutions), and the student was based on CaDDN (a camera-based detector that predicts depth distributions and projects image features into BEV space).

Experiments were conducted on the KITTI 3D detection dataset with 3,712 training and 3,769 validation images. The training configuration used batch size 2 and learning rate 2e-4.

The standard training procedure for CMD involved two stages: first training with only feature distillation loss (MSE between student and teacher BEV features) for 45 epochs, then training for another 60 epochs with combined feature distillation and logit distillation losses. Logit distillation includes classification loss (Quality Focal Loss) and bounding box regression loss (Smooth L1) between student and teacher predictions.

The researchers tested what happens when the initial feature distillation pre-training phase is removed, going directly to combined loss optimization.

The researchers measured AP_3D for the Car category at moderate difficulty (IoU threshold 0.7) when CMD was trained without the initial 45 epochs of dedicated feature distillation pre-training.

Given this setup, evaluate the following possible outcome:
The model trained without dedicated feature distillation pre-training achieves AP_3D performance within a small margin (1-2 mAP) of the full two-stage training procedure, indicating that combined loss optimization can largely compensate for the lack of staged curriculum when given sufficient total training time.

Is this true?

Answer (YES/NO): NO